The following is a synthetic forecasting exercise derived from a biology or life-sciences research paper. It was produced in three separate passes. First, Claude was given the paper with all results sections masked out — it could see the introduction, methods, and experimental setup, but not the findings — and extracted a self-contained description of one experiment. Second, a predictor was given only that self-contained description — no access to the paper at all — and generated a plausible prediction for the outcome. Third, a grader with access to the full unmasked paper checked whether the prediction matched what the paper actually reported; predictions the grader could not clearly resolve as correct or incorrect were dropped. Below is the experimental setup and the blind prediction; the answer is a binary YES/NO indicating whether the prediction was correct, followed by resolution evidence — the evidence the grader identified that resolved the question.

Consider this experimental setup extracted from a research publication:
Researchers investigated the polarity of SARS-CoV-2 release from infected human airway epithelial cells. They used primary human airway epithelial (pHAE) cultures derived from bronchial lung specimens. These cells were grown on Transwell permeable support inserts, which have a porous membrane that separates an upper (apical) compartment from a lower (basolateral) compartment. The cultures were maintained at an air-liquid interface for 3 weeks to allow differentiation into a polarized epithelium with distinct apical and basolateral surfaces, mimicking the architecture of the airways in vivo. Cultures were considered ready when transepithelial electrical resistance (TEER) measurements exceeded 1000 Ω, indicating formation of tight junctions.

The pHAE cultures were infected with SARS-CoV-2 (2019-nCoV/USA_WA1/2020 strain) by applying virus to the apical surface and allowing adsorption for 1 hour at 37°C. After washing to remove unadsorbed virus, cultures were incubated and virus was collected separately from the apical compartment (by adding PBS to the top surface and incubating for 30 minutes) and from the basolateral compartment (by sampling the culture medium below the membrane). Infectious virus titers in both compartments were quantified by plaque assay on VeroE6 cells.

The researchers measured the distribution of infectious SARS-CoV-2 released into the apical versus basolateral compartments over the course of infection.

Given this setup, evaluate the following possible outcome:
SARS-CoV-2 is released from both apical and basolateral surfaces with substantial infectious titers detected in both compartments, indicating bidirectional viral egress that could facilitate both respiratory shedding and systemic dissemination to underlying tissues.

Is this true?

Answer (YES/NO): NO